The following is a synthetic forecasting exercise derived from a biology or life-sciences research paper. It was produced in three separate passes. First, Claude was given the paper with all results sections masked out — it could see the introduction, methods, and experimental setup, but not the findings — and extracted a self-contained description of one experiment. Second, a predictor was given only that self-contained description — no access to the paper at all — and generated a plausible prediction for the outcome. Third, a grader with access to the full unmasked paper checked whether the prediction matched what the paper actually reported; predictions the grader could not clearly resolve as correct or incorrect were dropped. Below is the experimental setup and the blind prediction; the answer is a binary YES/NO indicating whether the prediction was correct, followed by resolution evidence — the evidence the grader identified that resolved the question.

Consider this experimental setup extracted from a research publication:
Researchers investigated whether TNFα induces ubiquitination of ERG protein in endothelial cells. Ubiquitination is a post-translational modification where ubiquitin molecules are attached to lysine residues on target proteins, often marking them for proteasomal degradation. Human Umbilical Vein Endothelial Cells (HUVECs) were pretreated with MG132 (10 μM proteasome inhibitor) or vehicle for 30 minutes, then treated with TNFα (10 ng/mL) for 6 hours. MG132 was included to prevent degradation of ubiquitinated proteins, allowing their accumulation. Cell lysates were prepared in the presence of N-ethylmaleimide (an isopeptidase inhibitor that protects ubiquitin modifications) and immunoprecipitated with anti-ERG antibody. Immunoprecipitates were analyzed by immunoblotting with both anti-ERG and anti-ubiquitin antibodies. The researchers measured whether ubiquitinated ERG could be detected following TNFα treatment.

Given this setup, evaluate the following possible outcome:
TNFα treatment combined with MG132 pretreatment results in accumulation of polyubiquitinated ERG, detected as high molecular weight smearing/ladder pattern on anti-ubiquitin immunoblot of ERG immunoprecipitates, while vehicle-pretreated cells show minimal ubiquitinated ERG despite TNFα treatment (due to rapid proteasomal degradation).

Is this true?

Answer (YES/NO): YES